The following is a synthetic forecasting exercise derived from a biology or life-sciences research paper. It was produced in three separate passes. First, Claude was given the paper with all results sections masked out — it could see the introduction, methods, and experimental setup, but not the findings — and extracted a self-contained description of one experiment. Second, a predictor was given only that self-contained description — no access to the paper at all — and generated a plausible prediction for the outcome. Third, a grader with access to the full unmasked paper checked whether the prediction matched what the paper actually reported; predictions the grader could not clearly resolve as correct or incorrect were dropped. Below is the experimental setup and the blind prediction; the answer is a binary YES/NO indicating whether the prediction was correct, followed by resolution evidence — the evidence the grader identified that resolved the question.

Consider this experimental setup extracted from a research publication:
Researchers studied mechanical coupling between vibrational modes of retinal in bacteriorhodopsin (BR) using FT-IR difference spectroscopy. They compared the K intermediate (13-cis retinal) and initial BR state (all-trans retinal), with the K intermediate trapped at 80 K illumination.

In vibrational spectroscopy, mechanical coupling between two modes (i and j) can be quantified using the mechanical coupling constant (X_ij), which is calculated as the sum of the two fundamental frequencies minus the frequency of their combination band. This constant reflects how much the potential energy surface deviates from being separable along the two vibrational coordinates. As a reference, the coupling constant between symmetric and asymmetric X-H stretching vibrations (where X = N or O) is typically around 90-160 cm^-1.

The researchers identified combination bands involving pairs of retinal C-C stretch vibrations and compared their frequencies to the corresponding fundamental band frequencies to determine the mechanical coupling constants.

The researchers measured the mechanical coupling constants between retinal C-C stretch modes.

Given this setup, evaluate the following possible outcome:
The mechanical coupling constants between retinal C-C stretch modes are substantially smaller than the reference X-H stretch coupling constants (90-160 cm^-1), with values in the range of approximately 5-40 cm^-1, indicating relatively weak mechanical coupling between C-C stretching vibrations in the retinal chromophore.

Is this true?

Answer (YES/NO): NO